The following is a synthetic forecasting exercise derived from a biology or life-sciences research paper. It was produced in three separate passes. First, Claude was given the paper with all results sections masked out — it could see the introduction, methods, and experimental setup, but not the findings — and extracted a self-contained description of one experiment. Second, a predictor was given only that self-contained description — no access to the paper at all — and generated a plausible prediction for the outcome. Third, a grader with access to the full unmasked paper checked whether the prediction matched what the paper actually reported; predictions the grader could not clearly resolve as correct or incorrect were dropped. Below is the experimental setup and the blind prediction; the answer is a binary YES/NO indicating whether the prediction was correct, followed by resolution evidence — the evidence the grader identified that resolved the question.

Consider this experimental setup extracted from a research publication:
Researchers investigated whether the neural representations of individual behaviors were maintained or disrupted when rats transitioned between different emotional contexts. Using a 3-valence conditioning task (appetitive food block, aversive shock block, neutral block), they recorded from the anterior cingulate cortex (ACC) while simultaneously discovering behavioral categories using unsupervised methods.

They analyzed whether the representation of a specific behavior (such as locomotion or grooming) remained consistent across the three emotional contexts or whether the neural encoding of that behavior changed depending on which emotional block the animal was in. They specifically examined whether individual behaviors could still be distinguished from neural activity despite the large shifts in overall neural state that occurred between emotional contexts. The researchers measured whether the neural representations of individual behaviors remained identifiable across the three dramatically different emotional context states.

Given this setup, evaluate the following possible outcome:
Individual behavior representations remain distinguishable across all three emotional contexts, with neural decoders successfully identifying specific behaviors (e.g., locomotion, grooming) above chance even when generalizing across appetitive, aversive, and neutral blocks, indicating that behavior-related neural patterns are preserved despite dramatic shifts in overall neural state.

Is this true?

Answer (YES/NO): YES